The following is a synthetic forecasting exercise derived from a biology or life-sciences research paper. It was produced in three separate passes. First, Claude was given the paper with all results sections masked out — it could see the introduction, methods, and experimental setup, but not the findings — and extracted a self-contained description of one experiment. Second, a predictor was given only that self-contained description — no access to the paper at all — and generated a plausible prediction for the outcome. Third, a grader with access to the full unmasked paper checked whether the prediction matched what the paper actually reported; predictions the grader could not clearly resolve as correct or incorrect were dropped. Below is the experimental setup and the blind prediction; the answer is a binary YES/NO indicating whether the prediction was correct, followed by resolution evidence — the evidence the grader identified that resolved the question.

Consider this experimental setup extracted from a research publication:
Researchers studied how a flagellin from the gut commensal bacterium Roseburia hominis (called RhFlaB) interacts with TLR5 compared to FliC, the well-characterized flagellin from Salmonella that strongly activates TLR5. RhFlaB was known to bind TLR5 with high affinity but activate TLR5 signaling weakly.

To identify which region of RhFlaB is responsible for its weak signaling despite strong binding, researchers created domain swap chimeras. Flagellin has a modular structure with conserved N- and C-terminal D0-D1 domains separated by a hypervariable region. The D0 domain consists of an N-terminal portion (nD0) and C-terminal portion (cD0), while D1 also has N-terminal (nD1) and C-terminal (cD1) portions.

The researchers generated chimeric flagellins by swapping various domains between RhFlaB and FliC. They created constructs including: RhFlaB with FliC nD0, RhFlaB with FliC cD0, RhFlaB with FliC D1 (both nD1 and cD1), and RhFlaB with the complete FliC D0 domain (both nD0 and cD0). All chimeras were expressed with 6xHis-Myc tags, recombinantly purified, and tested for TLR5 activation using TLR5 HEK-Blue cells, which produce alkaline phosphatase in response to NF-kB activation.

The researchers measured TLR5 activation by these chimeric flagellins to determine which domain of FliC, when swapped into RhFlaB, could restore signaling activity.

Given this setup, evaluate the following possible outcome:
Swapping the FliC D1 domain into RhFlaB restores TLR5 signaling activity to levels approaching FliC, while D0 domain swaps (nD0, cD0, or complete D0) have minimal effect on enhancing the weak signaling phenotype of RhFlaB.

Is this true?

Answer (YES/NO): NO